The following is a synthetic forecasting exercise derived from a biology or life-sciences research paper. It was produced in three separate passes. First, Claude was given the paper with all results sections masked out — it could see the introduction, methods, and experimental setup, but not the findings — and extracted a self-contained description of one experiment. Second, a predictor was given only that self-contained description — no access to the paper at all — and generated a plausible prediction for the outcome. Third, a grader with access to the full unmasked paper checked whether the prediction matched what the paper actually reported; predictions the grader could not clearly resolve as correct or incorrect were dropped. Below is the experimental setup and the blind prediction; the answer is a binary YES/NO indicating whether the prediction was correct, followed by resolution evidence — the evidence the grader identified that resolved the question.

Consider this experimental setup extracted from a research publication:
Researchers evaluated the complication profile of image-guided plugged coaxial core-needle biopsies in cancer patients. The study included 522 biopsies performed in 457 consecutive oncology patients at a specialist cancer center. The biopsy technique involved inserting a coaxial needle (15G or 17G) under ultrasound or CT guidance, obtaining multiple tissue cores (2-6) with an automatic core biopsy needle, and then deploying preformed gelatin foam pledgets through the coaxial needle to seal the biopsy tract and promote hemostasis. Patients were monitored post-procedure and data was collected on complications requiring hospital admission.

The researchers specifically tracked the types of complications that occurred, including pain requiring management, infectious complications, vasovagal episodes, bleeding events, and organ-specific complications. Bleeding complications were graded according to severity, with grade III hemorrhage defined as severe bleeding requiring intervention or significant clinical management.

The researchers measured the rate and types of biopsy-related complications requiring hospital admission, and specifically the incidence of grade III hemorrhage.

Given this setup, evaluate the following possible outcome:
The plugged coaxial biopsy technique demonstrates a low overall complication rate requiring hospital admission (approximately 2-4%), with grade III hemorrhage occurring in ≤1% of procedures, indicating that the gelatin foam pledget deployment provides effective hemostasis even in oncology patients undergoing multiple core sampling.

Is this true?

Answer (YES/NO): YES